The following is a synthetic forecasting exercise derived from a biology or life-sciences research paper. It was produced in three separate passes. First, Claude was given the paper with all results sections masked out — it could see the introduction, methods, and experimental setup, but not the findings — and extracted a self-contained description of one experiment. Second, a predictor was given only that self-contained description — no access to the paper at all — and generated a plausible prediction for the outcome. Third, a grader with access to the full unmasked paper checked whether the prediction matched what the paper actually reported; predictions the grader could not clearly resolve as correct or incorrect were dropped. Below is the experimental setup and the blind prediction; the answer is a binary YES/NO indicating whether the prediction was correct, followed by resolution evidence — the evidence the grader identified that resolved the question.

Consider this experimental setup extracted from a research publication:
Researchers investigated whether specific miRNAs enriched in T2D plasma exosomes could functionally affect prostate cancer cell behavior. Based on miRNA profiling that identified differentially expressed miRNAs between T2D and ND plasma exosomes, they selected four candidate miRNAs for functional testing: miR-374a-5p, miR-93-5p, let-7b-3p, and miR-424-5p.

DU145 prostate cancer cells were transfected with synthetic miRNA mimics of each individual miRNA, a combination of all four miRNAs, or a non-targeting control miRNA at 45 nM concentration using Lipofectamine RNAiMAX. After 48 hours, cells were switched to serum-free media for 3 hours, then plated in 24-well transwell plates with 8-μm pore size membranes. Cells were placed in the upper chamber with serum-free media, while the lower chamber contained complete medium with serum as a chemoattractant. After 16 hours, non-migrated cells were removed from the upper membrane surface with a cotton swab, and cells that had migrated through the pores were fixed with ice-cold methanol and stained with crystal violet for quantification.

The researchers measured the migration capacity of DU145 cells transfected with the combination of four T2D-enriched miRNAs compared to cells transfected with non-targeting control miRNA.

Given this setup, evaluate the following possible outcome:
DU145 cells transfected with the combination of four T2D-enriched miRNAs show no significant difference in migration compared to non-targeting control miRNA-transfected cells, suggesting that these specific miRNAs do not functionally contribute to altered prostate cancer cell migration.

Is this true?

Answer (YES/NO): NO